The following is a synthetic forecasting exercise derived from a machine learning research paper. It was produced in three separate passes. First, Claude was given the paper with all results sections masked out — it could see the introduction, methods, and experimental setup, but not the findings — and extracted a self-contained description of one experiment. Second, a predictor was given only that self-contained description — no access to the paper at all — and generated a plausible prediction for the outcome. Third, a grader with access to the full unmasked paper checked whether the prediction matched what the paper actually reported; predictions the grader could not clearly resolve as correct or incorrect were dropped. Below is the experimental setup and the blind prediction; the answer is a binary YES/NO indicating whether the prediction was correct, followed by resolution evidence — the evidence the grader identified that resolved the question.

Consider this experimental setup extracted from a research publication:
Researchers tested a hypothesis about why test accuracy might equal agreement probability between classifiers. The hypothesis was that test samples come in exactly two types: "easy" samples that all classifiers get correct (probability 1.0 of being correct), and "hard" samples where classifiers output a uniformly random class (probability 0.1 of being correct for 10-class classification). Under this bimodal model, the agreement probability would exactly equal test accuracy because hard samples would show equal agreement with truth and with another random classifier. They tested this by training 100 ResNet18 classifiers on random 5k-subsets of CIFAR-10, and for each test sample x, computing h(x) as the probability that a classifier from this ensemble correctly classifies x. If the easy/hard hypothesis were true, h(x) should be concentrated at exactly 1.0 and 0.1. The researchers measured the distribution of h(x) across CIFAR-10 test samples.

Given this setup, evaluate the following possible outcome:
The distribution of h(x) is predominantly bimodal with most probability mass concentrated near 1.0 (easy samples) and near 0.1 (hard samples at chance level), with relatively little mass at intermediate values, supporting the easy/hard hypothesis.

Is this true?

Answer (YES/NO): NO